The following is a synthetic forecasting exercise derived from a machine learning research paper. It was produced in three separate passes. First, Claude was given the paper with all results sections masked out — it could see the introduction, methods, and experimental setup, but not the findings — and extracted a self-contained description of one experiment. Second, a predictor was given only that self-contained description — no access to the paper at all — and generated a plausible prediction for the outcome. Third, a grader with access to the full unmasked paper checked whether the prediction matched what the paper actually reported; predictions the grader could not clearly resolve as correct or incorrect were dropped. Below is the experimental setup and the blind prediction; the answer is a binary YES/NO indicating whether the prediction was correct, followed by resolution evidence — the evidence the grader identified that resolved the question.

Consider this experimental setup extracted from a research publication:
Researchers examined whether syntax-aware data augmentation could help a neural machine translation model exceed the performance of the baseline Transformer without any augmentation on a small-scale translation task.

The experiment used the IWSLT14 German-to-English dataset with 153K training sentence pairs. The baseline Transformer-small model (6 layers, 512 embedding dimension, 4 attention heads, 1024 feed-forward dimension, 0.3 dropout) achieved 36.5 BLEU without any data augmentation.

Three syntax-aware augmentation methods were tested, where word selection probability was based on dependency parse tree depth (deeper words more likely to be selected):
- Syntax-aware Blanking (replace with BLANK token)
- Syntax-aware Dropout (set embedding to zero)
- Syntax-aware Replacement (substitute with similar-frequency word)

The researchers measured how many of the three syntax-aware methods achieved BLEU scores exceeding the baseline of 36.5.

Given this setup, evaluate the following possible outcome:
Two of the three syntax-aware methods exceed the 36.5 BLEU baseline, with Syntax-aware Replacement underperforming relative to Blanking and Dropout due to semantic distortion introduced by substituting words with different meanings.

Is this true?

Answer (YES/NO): NO